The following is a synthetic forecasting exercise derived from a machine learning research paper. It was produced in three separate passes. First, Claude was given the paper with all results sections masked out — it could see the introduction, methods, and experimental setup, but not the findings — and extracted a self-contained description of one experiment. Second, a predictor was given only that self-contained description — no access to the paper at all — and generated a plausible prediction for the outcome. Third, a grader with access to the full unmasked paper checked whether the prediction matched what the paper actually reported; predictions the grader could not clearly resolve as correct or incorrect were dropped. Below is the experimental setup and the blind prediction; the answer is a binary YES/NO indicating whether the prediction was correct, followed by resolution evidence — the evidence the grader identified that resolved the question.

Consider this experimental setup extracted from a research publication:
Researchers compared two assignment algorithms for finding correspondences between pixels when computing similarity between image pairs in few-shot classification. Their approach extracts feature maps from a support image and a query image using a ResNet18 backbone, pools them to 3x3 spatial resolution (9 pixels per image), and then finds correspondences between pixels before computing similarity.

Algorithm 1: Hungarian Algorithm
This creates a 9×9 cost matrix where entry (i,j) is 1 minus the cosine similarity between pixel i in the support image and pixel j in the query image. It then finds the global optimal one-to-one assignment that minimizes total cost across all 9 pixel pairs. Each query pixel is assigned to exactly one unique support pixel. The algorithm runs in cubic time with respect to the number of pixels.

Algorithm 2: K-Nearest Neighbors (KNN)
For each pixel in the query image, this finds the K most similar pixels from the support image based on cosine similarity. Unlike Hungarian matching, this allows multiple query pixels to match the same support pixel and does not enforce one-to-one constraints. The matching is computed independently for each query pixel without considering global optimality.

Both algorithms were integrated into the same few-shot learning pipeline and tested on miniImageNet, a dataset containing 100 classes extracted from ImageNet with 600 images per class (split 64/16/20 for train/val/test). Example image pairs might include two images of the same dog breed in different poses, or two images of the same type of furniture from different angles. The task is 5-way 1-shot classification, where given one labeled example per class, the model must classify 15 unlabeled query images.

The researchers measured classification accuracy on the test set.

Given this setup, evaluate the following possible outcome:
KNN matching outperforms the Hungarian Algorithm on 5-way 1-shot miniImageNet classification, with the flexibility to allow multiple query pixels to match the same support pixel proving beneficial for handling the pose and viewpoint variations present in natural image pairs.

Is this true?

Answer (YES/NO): NO